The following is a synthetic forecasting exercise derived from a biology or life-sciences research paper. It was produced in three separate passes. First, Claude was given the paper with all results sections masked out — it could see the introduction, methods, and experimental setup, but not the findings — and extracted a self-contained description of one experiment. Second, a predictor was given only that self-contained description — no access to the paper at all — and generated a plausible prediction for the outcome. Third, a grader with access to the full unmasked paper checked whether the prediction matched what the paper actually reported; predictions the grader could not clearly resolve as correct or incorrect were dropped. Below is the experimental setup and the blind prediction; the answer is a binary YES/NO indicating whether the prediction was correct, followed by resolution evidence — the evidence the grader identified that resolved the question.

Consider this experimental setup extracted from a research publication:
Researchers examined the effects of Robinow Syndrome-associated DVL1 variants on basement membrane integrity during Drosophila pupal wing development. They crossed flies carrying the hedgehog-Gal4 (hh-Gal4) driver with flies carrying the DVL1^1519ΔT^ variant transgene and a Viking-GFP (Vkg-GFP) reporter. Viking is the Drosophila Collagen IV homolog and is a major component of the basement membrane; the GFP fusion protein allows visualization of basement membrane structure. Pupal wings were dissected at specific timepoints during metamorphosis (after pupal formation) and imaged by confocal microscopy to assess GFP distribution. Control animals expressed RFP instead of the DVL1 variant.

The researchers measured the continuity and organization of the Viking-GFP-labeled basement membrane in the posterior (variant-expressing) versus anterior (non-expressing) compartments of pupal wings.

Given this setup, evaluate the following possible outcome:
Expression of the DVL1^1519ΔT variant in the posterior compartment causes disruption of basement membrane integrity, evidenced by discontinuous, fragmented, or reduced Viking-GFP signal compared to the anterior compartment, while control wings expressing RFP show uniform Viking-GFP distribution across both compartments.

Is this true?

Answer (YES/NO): NO